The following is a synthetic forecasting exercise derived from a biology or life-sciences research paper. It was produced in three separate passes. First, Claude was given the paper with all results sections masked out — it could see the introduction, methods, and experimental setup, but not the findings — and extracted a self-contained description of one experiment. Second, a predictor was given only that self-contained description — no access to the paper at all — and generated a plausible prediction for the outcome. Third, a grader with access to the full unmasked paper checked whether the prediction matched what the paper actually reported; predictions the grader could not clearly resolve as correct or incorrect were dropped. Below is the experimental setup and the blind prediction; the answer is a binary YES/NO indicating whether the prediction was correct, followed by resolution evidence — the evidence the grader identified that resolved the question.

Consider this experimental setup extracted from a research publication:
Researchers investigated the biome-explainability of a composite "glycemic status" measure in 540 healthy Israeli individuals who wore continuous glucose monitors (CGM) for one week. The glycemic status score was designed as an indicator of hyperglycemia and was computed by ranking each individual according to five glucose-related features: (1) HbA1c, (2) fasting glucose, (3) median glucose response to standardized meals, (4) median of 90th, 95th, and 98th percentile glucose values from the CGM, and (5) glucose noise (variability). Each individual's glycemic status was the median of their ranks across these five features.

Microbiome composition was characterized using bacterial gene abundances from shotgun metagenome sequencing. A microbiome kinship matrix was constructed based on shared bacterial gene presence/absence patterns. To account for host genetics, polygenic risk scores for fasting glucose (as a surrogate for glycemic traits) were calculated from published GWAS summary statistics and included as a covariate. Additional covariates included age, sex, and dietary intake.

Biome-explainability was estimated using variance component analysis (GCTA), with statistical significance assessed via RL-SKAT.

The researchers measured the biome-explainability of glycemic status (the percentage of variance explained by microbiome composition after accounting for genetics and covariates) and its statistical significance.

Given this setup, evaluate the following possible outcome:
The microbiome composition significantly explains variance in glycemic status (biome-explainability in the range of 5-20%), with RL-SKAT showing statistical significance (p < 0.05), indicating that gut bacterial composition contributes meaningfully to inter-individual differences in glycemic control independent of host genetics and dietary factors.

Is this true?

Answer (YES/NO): NO